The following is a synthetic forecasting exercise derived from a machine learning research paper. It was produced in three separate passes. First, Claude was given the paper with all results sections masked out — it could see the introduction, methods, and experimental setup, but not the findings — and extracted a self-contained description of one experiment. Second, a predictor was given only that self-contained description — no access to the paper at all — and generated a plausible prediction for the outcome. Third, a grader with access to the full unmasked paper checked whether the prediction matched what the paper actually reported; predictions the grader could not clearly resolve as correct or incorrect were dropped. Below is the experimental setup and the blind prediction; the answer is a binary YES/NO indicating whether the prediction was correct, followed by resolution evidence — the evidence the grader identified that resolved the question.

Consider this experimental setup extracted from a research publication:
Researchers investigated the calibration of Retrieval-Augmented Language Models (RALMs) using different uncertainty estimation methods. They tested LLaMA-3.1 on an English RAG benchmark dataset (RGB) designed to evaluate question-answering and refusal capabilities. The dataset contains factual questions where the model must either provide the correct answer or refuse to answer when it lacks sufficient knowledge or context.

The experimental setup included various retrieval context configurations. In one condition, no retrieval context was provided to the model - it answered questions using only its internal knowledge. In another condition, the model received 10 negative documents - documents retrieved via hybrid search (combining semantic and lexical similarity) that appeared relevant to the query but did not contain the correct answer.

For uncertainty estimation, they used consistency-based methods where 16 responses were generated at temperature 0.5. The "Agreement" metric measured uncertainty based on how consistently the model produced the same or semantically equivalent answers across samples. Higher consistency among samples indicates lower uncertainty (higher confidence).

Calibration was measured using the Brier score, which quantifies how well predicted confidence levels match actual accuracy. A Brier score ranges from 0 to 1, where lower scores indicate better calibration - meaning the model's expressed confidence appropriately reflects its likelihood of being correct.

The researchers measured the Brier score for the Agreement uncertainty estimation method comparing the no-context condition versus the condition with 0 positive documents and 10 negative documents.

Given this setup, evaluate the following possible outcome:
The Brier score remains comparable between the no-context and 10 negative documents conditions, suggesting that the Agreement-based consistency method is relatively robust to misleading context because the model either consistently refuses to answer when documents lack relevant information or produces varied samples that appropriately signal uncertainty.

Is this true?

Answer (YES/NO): NO